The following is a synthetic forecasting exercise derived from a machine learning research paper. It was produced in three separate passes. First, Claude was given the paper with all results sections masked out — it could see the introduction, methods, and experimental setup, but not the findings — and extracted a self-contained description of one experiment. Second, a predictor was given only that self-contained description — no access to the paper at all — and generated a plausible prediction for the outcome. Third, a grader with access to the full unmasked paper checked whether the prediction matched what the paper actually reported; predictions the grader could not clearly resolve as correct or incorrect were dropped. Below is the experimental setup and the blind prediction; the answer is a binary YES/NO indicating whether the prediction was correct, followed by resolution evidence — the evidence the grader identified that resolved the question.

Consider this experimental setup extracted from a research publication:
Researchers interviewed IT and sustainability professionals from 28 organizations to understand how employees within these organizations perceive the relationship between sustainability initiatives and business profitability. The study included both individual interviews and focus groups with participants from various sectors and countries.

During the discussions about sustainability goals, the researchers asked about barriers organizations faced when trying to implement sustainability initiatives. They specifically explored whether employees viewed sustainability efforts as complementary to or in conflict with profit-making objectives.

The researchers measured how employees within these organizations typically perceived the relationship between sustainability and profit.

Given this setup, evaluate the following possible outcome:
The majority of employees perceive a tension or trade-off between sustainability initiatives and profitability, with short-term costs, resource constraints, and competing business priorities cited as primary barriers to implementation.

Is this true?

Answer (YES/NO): NO